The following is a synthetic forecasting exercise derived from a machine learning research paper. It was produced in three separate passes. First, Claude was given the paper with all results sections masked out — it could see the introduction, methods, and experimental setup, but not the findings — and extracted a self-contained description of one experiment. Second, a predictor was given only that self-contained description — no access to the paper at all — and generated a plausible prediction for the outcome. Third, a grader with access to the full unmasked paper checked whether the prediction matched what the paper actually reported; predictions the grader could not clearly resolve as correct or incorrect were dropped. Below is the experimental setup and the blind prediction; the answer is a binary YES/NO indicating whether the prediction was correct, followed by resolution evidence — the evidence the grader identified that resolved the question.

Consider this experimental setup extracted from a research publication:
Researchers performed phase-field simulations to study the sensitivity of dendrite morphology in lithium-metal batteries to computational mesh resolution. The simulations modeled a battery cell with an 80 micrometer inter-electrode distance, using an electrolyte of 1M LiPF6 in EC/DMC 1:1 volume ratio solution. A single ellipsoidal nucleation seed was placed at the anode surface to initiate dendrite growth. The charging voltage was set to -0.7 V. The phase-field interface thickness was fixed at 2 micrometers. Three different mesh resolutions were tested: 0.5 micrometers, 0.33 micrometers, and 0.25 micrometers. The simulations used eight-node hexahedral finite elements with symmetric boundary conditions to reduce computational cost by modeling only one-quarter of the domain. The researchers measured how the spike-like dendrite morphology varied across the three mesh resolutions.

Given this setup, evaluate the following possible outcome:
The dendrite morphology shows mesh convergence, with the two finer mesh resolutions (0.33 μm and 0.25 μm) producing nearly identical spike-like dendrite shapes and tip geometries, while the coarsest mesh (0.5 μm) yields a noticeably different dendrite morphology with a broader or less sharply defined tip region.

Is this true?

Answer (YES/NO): NO